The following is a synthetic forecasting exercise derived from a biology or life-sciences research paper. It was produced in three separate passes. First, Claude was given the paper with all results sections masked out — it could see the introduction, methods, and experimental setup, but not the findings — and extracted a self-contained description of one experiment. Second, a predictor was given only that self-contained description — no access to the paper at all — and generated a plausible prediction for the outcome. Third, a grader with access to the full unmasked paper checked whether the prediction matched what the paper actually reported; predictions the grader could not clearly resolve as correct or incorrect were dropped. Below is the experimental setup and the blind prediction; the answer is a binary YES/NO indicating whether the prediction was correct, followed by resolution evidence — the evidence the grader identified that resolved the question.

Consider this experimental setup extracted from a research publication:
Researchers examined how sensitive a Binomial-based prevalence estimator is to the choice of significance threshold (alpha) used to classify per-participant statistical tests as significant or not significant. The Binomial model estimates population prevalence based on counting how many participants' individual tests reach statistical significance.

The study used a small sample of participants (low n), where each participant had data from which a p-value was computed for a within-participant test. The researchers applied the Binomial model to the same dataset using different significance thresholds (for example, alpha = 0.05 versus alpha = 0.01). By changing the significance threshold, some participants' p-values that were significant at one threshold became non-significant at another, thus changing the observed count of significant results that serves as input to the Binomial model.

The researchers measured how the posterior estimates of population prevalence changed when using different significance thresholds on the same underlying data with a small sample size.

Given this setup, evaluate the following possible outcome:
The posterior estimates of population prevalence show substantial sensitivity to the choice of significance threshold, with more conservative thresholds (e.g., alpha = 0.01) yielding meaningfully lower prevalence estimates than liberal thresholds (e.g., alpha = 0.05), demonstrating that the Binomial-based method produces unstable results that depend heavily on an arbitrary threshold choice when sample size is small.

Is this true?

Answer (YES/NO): YES